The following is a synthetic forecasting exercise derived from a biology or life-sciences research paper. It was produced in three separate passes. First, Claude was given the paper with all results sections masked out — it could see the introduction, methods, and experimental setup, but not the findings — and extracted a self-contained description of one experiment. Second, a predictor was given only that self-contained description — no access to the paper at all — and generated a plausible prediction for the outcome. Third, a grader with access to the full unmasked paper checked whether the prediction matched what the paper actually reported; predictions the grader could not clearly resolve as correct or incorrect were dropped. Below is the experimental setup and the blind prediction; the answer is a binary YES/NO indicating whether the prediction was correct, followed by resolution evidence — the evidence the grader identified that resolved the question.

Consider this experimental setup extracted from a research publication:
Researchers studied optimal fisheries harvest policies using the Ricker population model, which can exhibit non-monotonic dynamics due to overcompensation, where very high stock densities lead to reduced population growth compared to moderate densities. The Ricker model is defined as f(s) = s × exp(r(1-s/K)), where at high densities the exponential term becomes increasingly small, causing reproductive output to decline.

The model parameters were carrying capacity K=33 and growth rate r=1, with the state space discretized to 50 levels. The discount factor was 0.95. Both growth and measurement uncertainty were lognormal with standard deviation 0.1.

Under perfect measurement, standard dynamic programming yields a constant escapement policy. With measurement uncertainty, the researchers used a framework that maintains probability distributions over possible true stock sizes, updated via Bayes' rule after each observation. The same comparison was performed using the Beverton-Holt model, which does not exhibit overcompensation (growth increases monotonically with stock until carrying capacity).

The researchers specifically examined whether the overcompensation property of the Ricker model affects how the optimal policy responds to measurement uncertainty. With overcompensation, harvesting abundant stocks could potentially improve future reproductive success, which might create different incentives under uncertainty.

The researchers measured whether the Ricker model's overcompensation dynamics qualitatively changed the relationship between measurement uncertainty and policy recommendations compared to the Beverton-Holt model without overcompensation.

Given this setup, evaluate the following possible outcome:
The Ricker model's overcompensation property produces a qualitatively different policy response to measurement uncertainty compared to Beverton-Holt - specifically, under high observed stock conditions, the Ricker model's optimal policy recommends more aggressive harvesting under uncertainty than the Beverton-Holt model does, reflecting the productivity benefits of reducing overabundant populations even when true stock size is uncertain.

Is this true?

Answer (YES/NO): NO